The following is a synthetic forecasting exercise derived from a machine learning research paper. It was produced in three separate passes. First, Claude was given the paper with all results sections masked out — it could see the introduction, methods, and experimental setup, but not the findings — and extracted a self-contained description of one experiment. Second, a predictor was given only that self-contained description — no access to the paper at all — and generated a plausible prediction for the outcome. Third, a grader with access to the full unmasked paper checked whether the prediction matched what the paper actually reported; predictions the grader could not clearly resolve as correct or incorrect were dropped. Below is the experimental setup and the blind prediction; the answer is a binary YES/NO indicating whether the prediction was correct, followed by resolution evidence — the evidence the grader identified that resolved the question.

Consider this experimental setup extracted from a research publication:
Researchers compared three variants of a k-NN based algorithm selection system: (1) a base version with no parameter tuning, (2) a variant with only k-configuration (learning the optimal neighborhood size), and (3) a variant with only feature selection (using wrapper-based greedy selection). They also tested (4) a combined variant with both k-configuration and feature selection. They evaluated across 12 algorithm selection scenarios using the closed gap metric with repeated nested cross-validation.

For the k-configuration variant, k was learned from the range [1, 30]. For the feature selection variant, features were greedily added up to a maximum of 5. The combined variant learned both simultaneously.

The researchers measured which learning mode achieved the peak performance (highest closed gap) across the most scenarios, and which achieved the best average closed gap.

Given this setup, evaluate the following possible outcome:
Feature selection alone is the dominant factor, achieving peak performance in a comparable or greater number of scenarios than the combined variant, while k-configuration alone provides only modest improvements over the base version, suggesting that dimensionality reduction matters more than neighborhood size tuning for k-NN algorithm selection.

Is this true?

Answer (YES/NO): NO